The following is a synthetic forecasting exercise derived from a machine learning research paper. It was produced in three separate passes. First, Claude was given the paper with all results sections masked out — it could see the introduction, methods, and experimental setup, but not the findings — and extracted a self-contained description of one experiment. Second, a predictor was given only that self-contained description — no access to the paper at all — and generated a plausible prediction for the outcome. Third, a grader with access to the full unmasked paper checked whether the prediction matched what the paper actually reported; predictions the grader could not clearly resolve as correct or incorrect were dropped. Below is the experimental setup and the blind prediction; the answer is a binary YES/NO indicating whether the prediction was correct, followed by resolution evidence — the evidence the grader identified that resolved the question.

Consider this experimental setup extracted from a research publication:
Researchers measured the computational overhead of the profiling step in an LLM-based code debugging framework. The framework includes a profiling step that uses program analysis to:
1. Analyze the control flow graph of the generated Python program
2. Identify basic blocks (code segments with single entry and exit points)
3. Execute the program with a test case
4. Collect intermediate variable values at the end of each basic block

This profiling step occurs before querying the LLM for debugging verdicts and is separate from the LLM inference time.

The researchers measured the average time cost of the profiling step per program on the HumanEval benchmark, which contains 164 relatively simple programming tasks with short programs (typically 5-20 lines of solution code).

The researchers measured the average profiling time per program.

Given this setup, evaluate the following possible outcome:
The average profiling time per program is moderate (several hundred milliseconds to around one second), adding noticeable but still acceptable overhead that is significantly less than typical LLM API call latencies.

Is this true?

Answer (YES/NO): NO